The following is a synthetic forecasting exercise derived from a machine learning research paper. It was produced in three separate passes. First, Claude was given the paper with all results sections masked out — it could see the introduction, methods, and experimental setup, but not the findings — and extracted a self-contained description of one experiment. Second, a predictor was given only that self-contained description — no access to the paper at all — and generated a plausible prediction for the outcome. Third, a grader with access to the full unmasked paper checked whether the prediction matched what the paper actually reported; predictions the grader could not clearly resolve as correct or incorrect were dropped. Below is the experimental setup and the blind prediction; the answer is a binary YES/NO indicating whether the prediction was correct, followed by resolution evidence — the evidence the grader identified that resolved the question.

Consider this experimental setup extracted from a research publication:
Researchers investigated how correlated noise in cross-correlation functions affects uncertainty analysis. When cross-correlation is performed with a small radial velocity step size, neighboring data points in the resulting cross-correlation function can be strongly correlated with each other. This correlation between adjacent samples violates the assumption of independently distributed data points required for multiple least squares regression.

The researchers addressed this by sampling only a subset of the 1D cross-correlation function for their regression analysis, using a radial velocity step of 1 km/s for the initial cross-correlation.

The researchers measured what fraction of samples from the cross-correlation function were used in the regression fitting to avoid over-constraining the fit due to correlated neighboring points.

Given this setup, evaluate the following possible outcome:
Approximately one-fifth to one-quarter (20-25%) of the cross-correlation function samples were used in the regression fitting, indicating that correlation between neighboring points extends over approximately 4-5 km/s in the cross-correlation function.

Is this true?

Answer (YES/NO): YES